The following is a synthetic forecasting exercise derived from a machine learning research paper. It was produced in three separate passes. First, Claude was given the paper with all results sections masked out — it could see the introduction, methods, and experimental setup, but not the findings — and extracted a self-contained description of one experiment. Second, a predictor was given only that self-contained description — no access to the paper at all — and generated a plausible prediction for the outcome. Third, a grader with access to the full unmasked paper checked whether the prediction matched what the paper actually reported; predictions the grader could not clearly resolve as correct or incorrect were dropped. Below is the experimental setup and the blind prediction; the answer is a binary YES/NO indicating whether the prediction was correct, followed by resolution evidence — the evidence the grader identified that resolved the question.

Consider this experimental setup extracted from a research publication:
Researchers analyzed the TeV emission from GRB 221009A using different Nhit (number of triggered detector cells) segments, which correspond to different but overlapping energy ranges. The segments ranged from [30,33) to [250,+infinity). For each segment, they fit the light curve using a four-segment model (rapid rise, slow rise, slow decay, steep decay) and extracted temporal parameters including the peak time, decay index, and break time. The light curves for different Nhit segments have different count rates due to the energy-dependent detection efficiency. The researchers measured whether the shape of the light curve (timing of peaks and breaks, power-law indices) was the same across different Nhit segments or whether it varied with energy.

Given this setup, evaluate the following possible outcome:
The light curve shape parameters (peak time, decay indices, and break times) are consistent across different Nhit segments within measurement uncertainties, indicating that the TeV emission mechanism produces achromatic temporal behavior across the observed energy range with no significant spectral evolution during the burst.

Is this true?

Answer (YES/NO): YES